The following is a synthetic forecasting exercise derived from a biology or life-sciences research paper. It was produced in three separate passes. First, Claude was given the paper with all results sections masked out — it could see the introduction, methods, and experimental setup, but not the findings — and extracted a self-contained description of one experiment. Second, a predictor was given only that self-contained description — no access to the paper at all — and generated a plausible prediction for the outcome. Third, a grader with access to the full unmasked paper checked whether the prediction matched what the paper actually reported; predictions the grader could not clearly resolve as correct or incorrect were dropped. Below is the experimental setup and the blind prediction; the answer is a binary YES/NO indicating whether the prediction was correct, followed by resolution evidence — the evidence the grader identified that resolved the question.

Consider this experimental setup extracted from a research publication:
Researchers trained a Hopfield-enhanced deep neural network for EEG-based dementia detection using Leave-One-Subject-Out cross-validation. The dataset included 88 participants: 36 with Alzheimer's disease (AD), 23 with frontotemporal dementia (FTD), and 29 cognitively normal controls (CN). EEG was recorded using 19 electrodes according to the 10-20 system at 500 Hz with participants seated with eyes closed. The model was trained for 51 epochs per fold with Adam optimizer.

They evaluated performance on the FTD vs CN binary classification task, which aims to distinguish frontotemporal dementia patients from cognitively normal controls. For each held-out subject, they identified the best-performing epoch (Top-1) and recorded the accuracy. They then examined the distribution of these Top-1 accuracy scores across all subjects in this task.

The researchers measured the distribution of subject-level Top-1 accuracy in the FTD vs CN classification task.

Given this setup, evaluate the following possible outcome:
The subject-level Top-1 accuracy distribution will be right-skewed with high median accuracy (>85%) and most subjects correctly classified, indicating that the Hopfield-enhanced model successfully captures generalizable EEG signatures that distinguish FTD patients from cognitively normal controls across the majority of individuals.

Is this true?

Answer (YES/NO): NO